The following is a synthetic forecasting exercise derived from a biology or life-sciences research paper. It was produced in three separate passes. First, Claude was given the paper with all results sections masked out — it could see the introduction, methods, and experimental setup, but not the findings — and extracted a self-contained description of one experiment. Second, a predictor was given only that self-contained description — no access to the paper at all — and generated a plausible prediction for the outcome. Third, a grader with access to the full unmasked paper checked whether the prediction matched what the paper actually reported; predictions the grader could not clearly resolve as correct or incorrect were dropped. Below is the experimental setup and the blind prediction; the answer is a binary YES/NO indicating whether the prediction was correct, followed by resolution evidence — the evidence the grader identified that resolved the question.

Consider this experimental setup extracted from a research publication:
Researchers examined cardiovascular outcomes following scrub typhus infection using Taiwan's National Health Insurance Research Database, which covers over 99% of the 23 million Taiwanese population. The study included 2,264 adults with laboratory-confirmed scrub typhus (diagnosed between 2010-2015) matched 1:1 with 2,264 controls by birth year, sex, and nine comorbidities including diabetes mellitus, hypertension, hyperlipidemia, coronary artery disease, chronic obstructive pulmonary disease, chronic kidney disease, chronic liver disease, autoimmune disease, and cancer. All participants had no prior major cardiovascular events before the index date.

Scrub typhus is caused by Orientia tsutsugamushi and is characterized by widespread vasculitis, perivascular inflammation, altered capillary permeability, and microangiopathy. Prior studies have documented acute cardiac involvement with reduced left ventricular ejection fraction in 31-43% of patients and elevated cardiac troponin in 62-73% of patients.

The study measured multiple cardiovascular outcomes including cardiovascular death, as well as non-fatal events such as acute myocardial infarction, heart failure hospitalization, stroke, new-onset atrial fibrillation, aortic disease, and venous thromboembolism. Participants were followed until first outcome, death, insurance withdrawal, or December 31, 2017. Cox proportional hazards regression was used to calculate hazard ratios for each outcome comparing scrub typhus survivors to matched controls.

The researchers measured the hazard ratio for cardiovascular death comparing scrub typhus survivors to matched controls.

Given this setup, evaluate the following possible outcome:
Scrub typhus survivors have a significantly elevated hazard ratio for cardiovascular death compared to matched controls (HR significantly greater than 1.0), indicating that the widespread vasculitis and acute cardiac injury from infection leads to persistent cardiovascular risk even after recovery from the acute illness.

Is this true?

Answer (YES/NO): NO